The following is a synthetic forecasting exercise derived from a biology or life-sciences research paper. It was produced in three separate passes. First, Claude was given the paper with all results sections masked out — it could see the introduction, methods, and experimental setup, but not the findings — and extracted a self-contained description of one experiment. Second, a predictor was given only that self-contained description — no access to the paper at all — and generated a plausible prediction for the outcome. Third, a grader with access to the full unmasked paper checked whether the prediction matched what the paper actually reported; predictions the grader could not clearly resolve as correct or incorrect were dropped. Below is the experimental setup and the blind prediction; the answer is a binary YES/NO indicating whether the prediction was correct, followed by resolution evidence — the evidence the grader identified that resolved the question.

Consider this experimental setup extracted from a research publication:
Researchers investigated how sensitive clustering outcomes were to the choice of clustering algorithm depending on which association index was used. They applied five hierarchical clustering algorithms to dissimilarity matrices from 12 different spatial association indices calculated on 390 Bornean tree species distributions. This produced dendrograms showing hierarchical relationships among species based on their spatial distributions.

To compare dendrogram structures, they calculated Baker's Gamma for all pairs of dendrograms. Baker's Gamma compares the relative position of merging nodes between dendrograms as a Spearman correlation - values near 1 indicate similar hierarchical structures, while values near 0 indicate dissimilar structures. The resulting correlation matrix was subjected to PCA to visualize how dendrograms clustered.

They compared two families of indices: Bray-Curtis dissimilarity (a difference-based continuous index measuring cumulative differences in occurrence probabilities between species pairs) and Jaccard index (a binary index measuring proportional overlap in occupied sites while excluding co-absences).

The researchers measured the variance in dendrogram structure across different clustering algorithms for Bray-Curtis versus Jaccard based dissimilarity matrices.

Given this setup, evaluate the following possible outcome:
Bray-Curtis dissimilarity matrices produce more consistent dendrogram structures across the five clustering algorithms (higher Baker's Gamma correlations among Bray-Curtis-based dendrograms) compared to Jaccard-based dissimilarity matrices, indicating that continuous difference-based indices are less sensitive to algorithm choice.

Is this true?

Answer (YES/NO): YES